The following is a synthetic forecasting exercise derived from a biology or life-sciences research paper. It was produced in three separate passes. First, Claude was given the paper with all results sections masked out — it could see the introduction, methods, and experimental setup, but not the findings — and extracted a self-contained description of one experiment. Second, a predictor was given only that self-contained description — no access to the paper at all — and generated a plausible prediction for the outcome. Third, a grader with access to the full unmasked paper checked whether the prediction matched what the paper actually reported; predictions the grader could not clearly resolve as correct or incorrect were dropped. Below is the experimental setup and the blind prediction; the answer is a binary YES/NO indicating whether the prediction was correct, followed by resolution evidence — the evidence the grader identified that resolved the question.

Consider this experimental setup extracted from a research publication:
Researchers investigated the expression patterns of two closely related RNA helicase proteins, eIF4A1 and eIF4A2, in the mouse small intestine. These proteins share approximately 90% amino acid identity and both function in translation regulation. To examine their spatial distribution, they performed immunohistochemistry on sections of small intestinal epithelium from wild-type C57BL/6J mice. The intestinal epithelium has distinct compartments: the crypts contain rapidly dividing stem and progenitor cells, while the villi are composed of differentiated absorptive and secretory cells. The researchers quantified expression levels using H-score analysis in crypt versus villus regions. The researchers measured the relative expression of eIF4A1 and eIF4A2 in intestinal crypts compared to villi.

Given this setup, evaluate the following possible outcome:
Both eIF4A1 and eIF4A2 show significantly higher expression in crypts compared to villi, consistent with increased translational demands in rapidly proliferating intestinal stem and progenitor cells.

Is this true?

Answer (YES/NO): NO